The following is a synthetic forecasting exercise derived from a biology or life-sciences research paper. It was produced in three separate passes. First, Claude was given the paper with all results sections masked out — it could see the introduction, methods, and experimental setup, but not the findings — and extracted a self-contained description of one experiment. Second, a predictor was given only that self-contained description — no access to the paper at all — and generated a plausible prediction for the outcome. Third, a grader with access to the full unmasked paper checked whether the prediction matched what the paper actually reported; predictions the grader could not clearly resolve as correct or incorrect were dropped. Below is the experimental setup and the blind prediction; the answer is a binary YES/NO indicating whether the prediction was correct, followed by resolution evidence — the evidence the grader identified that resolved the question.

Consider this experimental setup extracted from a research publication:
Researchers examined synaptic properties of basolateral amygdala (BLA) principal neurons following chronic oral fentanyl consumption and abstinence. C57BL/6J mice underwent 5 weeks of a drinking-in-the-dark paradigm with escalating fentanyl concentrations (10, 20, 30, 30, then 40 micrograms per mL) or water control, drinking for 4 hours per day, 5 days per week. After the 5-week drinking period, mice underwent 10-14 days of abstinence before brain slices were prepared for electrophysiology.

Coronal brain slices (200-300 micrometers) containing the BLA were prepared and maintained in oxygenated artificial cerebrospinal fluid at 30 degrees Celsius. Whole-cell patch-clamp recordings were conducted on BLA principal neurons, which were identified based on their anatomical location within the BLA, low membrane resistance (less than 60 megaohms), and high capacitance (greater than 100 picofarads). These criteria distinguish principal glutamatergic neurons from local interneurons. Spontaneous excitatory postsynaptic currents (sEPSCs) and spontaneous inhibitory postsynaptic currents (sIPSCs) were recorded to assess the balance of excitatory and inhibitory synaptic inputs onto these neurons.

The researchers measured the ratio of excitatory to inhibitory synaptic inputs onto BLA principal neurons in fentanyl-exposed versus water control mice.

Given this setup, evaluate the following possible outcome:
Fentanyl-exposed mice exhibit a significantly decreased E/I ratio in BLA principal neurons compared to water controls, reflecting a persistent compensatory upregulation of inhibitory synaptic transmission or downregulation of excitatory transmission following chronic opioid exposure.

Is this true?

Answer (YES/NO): NO